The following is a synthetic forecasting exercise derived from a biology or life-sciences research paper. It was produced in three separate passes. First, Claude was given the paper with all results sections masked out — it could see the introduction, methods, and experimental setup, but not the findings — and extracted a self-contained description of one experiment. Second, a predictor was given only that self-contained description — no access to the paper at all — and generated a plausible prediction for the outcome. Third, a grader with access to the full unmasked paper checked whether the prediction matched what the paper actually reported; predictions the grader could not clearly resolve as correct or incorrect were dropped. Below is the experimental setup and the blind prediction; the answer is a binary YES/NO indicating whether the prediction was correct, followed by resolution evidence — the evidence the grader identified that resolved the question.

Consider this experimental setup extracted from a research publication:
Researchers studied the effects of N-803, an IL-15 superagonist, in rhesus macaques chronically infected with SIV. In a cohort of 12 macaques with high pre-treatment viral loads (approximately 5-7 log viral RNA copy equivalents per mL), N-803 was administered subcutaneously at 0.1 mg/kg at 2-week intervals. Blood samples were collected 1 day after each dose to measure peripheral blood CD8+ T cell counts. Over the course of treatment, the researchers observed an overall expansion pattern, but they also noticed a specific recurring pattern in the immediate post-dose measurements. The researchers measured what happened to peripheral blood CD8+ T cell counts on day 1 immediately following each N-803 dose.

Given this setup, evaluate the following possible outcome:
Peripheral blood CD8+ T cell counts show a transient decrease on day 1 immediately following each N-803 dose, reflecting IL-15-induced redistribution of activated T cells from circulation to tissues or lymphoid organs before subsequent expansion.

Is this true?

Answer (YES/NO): YES